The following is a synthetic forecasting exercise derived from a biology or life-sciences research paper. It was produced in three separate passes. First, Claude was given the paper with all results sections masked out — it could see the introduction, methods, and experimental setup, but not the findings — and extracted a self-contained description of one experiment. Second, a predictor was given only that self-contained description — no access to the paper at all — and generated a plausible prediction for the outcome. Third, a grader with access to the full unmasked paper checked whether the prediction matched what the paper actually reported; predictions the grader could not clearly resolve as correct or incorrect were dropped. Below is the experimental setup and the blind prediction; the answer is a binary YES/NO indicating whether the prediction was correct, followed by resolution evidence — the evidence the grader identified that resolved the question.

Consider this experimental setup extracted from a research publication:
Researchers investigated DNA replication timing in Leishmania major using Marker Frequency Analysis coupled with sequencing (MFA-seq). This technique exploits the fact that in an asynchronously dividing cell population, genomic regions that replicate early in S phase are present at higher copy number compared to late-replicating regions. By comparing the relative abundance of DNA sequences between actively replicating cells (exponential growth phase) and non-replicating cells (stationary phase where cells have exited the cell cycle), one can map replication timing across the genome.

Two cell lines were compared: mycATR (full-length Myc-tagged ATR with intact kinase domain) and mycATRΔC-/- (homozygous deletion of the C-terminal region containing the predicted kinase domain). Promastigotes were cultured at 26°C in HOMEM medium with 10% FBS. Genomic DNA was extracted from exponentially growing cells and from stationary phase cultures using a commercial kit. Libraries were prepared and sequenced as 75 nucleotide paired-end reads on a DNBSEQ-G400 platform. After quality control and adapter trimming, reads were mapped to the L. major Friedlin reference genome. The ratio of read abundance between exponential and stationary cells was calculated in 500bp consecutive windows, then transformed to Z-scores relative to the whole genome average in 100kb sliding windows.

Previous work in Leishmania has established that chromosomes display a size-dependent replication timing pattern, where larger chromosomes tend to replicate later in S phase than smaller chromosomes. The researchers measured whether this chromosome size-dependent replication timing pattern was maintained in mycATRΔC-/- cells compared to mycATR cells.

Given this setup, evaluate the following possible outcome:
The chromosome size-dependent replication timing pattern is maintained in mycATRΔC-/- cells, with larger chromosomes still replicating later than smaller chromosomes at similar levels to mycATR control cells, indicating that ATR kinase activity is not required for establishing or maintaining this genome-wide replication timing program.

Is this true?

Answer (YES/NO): NO